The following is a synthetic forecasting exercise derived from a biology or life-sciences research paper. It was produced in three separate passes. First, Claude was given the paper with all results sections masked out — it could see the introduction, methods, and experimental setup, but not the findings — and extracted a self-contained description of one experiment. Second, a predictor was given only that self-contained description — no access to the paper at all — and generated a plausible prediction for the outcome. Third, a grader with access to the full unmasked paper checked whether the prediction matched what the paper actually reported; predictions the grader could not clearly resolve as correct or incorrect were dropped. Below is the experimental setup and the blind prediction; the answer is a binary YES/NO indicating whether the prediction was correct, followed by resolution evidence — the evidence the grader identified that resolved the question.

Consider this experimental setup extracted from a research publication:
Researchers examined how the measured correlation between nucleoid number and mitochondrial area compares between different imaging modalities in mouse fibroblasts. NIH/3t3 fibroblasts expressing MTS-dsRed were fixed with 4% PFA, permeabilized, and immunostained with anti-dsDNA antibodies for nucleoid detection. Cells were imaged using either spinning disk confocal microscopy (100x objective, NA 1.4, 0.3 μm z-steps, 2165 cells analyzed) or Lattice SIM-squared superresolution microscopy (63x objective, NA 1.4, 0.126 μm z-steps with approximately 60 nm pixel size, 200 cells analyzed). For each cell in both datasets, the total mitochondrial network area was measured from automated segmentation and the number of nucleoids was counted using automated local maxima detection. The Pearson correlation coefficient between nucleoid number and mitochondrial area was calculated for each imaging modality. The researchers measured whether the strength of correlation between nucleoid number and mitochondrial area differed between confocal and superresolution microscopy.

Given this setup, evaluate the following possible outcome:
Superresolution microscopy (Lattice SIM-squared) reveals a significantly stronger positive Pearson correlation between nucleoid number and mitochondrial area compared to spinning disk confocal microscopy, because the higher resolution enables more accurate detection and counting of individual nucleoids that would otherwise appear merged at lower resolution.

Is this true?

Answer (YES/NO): NO